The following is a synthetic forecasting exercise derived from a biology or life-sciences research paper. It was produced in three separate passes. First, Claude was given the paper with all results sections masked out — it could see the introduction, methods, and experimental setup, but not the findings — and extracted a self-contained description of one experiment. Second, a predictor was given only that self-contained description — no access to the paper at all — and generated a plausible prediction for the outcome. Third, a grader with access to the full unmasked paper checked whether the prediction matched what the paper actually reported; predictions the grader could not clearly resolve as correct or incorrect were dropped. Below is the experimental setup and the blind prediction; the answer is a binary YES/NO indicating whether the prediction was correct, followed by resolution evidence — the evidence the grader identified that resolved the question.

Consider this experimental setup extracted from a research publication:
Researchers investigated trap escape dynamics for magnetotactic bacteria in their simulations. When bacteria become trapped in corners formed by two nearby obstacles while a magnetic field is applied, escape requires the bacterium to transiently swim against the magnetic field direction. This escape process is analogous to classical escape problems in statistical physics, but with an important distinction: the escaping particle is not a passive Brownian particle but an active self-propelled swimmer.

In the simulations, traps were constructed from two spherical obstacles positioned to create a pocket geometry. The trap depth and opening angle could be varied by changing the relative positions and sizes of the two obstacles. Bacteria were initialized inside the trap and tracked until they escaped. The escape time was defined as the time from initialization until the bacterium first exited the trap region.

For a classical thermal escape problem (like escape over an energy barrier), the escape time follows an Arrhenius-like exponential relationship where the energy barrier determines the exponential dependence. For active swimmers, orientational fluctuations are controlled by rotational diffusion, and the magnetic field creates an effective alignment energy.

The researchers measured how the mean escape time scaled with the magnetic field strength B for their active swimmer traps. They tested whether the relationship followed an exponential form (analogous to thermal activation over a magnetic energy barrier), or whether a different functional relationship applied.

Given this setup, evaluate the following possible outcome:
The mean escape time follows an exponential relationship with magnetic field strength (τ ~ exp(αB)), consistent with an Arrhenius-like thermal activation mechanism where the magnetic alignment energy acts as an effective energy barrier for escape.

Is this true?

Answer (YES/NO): YES